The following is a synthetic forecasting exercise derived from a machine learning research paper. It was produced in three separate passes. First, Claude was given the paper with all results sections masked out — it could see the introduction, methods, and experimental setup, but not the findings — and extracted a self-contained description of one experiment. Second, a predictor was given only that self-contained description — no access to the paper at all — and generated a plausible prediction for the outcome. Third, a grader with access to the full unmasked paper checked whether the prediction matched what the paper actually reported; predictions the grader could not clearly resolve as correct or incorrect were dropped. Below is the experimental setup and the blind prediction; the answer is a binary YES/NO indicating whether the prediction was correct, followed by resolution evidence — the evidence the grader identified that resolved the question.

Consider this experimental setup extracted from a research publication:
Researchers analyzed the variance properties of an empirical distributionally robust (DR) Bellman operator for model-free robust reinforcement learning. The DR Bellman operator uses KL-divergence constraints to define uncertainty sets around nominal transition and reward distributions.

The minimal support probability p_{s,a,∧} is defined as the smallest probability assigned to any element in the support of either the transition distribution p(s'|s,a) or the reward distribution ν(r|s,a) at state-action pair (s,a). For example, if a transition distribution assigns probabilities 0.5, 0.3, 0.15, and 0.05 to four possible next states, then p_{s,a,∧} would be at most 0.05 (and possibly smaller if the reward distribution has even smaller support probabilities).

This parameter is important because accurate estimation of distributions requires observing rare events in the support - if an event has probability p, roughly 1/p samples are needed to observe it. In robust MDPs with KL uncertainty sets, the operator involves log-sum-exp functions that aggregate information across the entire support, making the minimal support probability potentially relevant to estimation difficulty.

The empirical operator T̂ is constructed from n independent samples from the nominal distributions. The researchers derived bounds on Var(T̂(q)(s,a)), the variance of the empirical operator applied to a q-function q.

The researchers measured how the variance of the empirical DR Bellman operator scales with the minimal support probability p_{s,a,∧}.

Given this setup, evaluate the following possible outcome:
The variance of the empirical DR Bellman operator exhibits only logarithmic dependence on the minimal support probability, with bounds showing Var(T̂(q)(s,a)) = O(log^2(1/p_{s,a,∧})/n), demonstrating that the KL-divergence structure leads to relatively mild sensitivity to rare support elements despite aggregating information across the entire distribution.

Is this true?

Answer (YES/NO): NO